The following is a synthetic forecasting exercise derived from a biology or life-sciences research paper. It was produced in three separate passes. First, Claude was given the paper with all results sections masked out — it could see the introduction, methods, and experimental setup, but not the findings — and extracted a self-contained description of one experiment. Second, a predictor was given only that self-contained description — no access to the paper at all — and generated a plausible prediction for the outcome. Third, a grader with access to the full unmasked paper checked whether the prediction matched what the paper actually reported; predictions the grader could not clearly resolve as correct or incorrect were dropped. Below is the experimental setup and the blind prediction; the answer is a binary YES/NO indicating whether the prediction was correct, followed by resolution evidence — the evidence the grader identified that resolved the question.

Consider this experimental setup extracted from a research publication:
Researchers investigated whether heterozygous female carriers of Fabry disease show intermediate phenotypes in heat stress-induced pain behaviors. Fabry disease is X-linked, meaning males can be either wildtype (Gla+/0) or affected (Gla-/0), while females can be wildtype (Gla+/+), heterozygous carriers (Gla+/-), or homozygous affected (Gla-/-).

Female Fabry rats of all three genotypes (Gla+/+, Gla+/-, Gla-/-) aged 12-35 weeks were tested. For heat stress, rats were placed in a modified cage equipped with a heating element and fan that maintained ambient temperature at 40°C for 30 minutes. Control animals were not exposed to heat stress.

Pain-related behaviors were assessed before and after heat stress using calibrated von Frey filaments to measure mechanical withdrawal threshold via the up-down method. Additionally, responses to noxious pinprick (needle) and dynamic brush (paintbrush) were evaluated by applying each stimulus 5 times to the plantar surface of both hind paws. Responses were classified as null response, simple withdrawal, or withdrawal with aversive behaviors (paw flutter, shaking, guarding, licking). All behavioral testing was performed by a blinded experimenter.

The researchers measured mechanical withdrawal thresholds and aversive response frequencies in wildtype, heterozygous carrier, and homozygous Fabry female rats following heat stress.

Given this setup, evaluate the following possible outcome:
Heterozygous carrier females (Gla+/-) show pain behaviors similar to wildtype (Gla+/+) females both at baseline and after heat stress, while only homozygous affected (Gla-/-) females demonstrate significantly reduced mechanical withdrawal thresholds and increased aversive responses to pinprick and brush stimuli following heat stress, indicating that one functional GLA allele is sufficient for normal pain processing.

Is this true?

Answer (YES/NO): NO